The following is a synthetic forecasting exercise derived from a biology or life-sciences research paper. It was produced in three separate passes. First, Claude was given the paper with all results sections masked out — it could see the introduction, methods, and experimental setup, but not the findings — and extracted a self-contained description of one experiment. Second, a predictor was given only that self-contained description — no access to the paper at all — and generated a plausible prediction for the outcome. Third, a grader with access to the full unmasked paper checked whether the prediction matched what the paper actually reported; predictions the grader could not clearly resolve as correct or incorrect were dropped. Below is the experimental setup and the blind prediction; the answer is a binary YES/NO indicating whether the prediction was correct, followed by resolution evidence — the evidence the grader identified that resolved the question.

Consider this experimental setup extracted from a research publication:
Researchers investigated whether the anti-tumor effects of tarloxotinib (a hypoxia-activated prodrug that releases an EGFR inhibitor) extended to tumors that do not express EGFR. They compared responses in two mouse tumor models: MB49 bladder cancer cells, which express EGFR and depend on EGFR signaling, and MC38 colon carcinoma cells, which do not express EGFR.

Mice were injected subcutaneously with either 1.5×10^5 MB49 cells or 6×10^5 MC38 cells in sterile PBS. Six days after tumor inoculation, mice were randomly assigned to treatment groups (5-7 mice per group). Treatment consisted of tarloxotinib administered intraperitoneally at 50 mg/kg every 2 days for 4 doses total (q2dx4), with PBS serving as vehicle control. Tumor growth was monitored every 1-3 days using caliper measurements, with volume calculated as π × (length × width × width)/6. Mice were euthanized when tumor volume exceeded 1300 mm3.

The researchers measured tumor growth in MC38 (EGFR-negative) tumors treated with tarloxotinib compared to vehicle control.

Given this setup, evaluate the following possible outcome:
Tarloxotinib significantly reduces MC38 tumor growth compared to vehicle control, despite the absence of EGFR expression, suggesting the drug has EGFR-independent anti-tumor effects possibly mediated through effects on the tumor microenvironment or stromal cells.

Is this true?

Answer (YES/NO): NO